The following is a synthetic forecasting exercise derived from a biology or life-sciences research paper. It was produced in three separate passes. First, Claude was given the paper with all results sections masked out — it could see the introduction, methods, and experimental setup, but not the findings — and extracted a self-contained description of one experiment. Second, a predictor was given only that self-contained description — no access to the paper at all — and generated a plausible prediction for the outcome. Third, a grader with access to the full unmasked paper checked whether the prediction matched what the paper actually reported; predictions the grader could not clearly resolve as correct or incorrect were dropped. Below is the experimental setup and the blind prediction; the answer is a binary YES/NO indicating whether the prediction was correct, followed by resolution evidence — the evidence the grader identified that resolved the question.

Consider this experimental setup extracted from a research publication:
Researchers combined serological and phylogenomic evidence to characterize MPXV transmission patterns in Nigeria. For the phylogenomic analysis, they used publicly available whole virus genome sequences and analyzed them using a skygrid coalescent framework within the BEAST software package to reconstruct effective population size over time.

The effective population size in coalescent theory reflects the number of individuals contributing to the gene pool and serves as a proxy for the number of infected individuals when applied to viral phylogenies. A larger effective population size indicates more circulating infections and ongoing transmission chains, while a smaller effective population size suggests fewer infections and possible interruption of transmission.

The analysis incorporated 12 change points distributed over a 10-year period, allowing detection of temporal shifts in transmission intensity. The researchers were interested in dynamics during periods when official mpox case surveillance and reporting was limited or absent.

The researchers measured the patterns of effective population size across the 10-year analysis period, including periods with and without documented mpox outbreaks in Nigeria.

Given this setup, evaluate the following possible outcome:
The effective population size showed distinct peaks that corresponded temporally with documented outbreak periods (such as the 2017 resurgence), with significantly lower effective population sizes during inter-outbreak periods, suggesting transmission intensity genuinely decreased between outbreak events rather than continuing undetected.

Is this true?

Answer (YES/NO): NO